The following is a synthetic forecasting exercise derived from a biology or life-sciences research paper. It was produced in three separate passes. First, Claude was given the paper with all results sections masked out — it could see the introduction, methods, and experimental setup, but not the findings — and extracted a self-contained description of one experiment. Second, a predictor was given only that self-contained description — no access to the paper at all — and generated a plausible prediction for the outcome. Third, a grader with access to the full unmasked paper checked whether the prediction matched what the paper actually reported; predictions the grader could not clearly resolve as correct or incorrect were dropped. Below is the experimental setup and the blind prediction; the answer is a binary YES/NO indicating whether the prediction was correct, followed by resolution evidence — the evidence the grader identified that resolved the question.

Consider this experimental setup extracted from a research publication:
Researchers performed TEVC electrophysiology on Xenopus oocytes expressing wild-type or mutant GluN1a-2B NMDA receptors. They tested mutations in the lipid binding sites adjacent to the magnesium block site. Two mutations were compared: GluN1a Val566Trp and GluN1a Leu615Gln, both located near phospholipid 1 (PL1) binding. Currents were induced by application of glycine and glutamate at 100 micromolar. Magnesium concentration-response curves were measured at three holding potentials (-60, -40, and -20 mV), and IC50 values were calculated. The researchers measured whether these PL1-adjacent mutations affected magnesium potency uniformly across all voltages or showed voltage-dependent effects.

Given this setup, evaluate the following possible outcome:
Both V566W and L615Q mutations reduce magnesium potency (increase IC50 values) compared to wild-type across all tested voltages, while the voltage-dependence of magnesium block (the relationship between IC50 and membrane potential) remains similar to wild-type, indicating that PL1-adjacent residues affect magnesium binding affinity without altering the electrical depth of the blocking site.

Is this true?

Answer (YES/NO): NO